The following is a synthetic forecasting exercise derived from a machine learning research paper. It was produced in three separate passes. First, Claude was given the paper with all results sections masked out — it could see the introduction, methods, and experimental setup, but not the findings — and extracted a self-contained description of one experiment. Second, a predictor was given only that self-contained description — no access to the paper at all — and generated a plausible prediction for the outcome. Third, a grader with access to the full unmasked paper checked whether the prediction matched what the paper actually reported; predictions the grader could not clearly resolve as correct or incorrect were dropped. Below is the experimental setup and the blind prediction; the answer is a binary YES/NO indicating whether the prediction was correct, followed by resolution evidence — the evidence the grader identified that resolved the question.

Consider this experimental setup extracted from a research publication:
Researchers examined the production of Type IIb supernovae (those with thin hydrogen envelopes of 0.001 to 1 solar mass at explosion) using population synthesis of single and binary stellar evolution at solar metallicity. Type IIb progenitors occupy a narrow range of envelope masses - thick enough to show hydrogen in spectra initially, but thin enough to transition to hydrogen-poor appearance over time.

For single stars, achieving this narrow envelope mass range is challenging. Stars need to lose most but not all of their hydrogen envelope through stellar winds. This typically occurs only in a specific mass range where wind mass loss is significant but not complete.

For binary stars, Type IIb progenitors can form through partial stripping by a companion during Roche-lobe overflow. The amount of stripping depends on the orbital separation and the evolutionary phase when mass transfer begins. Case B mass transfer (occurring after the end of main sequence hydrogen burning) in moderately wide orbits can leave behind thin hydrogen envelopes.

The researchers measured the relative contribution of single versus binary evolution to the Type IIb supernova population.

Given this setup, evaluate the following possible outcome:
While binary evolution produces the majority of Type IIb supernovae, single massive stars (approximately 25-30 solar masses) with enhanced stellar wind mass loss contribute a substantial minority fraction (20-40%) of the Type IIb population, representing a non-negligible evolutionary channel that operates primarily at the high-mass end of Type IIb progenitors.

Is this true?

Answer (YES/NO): YES